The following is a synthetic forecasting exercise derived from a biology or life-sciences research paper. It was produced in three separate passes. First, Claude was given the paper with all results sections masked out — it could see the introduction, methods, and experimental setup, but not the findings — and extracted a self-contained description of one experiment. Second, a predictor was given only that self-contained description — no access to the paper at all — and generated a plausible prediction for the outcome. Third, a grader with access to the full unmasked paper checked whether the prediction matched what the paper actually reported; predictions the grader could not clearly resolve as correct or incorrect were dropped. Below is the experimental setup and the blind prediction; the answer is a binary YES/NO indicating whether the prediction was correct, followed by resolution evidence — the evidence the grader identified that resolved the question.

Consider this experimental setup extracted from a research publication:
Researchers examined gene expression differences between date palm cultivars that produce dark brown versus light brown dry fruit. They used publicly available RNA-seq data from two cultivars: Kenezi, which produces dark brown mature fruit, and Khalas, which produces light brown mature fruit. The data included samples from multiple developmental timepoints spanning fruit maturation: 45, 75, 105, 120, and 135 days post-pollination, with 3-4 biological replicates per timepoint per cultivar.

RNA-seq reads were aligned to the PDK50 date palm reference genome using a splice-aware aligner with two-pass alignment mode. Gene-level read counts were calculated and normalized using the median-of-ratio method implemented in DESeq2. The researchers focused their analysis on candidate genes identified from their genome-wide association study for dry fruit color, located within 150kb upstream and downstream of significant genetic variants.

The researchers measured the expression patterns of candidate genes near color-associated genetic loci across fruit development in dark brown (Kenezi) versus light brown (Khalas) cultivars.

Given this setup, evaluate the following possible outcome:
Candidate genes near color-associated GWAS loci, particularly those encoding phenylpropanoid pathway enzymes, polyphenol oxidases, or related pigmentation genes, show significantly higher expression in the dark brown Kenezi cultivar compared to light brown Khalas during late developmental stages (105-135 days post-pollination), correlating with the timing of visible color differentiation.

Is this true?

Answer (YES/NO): NO